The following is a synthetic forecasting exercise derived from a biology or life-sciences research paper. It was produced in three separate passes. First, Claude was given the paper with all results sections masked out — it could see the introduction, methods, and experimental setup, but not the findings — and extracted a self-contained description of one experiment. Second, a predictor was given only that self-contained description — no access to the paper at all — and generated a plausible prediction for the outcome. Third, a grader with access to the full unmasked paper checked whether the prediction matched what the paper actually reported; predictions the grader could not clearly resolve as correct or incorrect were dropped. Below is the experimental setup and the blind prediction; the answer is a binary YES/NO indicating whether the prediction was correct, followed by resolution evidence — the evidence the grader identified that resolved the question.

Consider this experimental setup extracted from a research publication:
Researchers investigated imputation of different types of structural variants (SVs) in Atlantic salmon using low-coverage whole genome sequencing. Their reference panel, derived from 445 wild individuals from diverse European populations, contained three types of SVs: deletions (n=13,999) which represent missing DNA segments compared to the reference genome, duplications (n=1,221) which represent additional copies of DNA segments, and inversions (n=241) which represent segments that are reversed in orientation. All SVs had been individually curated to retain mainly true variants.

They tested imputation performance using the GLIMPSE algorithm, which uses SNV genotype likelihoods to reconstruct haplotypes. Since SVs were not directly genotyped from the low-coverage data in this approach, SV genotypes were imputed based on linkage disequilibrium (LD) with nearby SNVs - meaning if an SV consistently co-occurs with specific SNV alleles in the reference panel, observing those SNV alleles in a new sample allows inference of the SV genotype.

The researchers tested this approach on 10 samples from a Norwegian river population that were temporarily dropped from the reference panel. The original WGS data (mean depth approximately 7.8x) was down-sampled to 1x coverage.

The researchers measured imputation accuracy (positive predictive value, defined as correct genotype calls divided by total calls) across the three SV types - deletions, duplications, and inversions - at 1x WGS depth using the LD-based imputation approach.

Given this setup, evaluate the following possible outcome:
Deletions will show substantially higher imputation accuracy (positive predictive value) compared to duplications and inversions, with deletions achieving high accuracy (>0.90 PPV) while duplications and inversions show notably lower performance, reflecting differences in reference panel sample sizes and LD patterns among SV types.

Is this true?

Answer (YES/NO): NO